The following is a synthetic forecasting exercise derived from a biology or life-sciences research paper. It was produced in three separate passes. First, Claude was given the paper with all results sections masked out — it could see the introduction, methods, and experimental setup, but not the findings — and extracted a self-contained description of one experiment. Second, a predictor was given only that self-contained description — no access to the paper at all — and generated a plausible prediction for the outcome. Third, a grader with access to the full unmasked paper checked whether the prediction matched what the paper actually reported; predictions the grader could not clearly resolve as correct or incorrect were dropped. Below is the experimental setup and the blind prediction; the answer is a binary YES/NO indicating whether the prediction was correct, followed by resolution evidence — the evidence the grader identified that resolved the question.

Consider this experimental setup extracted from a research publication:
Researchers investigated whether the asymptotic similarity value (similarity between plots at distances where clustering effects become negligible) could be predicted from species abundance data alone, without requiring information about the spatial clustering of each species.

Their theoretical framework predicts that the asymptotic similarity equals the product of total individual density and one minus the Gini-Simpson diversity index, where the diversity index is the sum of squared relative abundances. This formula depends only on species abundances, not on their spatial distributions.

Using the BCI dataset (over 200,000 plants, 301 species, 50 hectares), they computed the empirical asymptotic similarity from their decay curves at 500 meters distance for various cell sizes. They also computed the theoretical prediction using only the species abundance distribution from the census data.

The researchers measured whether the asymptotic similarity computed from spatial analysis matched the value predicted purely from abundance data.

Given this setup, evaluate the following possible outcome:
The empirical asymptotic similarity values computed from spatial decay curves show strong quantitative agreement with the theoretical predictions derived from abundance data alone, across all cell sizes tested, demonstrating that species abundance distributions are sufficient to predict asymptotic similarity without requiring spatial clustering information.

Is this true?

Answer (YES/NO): NO